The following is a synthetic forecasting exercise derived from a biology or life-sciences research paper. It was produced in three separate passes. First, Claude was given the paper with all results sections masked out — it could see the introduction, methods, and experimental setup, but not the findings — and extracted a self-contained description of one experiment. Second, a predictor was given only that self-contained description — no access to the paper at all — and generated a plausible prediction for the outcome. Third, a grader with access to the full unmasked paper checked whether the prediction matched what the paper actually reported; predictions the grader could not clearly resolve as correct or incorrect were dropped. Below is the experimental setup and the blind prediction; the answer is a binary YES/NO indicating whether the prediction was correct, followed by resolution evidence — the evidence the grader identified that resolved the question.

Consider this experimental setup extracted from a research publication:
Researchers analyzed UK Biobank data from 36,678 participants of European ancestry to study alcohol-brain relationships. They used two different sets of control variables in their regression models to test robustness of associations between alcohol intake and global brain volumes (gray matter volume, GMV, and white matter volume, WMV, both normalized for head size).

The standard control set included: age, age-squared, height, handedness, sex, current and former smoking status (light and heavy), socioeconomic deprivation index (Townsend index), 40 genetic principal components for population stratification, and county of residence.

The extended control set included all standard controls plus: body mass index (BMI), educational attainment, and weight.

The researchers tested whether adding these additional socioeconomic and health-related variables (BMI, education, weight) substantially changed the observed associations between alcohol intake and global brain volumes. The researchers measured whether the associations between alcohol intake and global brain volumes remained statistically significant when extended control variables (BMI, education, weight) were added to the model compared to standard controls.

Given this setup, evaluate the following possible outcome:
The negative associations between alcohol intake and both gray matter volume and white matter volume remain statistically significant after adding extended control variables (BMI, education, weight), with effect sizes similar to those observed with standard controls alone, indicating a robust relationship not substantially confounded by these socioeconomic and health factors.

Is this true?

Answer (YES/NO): YES